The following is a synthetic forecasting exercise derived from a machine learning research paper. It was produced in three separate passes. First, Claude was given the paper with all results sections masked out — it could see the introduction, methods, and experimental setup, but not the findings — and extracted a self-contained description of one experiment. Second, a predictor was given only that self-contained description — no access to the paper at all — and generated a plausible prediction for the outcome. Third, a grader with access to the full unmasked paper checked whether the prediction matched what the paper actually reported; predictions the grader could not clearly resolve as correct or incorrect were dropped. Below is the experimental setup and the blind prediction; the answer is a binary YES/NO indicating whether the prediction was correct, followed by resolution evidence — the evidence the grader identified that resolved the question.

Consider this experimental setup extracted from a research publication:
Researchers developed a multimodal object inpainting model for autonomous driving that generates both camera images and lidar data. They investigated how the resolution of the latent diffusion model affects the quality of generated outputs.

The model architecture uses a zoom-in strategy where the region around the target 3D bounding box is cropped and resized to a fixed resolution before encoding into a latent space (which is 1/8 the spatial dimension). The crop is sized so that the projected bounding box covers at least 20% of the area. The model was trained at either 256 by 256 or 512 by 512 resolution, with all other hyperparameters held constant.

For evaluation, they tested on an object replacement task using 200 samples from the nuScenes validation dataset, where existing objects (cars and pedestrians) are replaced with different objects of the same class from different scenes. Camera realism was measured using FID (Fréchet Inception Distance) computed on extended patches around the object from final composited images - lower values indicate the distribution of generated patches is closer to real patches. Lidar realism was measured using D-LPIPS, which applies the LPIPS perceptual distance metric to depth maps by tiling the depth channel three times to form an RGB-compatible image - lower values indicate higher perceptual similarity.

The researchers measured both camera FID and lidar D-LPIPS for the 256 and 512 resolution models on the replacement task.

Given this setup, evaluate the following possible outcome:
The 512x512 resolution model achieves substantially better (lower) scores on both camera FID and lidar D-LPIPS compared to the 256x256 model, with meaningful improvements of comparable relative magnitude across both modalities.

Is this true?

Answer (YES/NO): NO